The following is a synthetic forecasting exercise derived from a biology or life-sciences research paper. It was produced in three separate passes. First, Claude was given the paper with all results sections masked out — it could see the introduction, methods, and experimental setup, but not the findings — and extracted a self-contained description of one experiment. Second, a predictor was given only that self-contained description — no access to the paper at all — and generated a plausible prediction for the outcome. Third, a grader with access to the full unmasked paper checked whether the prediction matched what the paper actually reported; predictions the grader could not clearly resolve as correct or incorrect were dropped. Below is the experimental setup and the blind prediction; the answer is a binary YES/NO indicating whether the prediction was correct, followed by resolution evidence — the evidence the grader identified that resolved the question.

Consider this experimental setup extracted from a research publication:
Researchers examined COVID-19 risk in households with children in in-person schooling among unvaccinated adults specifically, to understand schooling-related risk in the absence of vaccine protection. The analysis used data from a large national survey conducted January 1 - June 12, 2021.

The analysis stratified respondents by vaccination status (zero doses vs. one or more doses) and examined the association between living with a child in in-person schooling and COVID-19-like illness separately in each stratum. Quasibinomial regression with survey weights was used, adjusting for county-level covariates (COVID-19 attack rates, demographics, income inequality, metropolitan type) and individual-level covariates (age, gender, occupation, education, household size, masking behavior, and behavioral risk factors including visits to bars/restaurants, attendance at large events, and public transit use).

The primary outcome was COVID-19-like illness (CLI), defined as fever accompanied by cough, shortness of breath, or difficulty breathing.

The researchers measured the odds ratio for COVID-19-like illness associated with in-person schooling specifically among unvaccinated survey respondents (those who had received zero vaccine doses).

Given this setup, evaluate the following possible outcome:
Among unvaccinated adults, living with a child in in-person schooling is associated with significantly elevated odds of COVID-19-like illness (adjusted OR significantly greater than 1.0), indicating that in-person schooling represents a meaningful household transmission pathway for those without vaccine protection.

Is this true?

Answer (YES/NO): YES